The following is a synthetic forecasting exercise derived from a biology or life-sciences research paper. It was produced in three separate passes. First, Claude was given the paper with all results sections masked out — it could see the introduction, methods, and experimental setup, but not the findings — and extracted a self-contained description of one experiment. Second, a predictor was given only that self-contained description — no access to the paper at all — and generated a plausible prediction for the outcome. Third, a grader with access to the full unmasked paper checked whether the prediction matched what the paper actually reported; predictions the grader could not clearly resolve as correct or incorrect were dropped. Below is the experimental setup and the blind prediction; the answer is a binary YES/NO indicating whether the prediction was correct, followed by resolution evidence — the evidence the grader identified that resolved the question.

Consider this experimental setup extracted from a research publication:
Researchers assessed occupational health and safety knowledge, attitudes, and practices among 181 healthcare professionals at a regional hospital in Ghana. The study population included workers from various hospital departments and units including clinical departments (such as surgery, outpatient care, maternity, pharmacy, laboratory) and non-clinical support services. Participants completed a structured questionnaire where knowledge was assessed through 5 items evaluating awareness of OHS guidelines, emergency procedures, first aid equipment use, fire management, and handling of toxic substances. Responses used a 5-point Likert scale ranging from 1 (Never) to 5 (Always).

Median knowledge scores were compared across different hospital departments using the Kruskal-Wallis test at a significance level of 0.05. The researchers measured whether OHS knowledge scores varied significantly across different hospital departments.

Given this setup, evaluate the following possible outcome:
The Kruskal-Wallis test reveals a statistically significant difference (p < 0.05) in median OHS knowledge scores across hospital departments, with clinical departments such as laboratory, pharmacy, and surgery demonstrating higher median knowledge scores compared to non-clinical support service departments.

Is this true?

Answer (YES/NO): NO